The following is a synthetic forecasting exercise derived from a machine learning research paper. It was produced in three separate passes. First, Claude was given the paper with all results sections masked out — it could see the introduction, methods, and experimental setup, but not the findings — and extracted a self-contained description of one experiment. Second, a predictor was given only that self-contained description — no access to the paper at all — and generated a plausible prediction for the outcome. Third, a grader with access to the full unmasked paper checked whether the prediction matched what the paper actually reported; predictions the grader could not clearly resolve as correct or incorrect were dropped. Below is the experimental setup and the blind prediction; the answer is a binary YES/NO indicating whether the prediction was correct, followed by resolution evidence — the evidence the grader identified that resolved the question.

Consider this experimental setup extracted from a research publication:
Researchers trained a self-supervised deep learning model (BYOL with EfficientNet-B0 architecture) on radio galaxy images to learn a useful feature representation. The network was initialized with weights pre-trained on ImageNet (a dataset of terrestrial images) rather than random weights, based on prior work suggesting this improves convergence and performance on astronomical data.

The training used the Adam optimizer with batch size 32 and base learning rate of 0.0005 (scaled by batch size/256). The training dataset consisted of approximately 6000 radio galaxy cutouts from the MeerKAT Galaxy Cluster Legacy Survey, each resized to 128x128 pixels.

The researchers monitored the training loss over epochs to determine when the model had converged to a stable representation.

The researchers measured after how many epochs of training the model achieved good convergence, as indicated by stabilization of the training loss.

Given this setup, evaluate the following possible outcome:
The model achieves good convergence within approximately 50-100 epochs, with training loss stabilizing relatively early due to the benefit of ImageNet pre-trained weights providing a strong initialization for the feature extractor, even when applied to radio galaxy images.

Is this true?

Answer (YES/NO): YES